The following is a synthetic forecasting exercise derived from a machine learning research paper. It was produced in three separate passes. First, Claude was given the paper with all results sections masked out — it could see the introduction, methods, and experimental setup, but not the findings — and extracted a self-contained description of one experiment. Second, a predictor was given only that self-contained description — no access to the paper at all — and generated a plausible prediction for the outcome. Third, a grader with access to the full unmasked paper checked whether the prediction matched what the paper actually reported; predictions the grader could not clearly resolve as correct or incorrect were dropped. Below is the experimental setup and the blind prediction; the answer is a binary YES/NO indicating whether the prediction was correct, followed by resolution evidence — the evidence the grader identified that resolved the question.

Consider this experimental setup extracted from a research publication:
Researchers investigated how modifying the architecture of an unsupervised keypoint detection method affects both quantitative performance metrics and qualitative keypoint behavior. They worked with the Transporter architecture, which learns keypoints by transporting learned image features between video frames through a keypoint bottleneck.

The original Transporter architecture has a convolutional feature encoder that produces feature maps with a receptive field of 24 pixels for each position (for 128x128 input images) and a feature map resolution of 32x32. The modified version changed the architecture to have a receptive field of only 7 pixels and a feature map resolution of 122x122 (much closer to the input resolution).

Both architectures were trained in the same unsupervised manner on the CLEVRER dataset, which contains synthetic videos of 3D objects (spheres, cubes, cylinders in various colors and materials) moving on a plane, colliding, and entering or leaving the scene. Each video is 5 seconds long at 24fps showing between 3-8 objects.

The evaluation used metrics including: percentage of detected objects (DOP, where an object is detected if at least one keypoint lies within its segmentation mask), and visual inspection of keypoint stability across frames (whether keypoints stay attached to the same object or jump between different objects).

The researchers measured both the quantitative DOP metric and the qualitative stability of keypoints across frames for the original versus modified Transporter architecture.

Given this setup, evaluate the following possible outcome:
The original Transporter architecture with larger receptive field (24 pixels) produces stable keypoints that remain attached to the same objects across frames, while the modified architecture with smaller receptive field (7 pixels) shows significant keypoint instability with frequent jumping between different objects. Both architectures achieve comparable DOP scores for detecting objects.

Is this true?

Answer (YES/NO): NO